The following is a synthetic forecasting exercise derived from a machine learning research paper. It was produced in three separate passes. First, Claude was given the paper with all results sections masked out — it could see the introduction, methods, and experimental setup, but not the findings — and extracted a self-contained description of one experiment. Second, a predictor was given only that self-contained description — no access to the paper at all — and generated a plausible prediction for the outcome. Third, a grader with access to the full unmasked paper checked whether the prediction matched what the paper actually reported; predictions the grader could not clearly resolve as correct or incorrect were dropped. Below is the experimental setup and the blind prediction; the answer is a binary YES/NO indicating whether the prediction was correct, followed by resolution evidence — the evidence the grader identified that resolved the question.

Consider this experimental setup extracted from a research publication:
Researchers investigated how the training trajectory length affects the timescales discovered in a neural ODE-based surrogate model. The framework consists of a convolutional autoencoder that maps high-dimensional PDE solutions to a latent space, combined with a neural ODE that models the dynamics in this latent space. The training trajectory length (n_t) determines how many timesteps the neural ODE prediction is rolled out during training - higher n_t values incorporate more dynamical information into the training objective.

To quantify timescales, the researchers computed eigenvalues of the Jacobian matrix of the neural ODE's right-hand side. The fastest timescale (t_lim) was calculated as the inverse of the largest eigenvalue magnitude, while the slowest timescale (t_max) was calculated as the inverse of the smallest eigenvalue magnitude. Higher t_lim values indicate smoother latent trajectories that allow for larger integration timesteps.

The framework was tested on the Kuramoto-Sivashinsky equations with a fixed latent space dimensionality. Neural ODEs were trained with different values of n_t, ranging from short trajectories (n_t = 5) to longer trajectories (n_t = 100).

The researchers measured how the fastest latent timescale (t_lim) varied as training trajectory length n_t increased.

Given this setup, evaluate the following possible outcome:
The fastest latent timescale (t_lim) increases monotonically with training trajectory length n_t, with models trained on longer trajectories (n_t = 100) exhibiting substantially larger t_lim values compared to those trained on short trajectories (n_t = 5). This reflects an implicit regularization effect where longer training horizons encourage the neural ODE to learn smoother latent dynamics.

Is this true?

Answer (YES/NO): YES